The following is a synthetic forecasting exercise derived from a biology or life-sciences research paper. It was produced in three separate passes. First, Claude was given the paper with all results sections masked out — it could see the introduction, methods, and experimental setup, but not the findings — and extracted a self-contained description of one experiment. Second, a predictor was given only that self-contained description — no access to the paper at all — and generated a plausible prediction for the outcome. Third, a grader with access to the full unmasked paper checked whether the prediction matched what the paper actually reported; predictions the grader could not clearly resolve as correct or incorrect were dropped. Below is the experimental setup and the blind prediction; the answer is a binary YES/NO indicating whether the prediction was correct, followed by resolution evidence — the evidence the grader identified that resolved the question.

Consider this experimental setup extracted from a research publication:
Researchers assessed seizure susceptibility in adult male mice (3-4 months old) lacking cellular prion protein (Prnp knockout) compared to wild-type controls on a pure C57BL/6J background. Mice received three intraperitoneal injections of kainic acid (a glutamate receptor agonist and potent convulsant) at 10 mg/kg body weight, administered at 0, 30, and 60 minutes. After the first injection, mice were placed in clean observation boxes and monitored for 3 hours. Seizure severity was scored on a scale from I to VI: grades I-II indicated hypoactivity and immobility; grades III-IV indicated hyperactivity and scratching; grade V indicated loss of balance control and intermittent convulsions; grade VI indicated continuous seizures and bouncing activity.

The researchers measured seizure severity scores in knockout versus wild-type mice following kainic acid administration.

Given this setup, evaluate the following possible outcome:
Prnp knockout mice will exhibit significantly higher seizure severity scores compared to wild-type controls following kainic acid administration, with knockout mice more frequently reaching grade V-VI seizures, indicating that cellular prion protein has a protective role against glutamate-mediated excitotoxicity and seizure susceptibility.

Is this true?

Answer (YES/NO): YES